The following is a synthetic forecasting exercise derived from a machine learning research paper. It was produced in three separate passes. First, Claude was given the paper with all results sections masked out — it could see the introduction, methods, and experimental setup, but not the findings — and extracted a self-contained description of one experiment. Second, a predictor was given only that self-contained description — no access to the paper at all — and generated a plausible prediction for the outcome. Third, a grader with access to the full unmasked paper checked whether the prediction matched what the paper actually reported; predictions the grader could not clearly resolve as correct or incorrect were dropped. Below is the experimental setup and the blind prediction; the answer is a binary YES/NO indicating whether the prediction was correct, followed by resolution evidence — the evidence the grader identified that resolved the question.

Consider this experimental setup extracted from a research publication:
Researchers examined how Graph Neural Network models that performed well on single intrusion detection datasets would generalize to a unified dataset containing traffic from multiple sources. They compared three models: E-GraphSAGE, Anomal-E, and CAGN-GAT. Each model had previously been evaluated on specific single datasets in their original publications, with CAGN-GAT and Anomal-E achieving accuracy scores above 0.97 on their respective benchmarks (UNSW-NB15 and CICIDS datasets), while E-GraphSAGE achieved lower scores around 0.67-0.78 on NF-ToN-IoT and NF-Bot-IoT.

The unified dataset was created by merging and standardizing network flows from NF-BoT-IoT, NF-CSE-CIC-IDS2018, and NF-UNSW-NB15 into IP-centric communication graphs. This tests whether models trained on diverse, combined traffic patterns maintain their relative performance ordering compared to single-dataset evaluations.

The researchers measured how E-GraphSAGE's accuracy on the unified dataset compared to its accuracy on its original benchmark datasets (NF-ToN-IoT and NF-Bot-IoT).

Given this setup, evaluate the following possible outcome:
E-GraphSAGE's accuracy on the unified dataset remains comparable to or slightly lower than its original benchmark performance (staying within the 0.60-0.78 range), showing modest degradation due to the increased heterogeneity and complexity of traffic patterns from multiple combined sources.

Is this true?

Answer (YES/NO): YES